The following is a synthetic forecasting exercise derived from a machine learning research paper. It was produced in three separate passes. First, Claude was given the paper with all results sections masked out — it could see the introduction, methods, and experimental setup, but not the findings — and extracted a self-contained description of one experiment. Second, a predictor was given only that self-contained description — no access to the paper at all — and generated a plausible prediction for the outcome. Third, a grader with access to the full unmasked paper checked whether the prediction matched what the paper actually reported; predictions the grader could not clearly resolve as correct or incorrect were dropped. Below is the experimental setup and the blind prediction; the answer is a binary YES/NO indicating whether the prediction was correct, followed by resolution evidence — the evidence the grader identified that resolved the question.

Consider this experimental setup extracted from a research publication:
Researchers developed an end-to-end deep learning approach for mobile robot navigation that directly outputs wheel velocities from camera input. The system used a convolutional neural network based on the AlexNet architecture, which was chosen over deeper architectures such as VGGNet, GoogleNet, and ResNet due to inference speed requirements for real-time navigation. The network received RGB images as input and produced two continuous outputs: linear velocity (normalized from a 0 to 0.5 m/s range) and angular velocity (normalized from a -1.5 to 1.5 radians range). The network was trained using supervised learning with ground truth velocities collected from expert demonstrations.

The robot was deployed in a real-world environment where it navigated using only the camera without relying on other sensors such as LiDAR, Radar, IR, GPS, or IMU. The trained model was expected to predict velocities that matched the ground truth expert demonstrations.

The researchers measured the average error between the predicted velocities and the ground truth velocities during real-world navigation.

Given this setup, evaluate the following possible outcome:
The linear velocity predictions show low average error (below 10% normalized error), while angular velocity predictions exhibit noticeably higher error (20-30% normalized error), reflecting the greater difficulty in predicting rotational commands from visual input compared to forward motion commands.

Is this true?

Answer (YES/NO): NO